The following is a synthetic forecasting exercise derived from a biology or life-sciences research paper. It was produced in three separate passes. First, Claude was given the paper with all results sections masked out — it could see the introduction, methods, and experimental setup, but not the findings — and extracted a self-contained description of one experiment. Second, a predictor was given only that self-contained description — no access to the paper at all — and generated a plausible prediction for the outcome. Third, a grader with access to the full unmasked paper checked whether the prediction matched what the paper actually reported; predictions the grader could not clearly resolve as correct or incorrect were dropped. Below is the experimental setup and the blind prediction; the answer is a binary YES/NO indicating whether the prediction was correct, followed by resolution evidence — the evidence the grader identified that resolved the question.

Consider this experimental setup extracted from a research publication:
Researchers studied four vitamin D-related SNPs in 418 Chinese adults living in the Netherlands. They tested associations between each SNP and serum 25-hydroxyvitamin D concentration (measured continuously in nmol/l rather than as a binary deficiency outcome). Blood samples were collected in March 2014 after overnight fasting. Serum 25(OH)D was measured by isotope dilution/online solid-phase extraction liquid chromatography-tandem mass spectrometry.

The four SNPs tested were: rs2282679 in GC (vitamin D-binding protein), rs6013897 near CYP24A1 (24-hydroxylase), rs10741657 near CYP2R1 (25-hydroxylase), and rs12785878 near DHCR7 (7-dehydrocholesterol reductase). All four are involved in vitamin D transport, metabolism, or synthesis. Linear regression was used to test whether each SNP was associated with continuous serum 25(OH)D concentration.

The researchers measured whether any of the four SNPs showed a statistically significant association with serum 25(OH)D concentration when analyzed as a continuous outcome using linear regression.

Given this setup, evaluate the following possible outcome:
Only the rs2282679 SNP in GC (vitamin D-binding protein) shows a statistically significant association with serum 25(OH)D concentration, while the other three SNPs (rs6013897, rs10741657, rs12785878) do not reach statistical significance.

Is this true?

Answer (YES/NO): NO